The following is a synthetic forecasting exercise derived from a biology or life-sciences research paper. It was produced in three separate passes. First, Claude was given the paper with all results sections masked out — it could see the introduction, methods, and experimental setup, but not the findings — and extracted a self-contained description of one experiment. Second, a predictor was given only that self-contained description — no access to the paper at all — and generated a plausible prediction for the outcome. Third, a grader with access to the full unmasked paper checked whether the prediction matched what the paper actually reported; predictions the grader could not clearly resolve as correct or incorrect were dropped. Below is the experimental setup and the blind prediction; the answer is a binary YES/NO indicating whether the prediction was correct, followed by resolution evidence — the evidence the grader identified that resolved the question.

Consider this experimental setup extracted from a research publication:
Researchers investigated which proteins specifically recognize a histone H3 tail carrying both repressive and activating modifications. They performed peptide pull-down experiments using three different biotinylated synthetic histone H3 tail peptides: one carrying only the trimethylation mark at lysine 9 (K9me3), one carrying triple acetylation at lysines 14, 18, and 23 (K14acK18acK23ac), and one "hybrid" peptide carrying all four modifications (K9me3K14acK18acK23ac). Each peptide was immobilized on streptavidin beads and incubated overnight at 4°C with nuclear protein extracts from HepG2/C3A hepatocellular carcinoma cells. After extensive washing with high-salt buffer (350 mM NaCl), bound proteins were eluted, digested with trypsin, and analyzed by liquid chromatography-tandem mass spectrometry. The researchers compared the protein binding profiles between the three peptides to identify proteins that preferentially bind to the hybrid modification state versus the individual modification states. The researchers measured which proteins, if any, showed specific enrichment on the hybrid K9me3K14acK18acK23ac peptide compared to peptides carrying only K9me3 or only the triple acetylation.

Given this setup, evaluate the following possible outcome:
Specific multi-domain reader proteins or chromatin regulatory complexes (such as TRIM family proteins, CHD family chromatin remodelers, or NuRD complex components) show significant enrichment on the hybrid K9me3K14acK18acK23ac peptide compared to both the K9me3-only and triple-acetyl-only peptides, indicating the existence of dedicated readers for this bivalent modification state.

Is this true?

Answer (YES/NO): NO